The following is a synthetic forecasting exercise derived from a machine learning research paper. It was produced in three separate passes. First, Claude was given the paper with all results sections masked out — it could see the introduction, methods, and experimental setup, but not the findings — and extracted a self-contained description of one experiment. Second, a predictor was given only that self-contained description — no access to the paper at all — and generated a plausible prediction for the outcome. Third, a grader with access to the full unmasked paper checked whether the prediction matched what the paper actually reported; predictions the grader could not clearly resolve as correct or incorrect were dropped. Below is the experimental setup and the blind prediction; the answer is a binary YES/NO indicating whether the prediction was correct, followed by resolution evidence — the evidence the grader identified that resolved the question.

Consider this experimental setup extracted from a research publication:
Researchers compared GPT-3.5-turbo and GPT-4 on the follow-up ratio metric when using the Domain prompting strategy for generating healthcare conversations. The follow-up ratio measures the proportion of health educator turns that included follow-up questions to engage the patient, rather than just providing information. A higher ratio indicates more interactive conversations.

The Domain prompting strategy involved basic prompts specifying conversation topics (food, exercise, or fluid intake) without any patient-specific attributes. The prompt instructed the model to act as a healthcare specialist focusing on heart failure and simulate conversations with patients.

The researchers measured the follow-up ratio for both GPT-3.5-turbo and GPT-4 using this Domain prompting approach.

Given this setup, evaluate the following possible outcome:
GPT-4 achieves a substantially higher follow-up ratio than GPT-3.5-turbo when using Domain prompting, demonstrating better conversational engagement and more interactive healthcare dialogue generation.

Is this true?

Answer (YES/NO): NO